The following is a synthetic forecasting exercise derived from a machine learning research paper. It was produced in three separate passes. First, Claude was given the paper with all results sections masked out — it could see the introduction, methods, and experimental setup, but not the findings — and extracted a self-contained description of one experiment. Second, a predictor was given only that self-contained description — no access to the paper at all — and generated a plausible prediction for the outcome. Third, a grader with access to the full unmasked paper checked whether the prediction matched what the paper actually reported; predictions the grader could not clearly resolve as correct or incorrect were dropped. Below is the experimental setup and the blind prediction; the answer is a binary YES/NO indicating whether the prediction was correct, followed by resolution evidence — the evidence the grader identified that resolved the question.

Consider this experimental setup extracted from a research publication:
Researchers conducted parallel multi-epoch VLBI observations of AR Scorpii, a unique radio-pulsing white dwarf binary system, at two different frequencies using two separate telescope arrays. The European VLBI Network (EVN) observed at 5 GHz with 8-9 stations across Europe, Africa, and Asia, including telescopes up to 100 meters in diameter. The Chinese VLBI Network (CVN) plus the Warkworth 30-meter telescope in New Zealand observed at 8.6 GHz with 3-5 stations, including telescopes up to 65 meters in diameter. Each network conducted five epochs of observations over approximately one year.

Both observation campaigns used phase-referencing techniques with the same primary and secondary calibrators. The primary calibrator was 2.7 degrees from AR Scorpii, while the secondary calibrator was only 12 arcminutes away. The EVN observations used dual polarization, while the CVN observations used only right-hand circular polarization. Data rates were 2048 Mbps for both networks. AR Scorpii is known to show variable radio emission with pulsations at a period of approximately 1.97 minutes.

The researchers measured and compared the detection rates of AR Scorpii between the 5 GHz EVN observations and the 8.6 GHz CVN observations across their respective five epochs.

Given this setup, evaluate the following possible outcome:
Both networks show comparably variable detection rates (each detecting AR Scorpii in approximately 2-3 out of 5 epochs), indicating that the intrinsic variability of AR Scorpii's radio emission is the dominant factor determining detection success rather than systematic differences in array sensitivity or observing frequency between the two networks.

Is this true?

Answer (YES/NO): NO